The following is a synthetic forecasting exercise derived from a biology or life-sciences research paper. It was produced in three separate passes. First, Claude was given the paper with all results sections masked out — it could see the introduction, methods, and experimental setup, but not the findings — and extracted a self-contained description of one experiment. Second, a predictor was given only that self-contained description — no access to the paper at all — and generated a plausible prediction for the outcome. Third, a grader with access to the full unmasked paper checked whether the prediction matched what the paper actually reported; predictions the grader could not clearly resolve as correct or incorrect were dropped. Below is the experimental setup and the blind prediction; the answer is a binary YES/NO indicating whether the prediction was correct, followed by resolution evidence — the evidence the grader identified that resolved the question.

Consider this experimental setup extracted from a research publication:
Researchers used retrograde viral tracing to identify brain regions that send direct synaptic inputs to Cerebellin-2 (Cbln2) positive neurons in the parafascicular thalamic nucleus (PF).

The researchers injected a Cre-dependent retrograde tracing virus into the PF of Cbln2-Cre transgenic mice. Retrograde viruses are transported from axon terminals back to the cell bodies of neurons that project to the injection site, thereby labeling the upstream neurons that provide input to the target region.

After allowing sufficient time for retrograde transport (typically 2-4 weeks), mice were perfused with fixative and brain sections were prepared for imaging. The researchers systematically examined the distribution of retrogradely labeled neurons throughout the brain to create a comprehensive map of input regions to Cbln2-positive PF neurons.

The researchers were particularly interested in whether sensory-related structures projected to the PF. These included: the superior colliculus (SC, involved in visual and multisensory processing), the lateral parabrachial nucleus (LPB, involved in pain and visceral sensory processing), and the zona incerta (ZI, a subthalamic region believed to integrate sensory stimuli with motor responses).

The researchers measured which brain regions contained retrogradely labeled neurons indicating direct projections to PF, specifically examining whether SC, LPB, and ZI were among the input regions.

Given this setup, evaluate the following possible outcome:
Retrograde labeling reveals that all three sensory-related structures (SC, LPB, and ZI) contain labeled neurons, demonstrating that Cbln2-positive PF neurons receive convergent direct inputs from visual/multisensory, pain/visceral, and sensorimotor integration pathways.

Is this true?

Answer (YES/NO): YES